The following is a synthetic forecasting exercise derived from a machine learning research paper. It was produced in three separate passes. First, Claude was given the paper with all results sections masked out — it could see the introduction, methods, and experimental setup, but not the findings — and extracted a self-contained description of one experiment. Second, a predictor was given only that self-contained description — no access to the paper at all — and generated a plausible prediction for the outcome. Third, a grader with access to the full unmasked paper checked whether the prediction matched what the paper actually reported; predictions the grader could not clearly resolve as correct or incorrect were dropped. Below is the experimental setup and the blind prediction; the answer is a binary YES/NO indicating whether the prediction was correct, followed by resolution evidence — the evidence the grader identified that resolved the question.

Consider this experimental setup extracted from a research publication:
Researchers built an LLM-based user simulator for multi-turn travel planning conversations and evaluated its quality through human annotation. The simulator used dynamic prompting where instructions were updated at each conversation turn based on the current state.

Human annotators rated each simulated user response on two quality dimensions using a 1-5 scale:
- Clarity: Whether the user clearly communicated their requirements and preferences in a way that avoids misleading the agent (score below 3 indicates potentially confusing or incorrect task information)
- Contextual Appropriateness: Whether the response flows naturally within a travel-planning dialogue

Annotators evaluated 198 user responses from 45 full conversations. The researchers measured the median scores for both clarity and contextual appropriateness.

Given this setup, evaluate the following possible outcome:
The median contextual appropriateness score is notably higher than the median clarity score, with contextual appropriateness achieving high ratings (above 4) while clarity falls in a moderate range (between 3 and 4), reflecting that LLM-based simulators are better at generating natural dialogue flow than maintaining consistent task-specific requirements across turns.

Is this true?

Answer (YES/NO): NO